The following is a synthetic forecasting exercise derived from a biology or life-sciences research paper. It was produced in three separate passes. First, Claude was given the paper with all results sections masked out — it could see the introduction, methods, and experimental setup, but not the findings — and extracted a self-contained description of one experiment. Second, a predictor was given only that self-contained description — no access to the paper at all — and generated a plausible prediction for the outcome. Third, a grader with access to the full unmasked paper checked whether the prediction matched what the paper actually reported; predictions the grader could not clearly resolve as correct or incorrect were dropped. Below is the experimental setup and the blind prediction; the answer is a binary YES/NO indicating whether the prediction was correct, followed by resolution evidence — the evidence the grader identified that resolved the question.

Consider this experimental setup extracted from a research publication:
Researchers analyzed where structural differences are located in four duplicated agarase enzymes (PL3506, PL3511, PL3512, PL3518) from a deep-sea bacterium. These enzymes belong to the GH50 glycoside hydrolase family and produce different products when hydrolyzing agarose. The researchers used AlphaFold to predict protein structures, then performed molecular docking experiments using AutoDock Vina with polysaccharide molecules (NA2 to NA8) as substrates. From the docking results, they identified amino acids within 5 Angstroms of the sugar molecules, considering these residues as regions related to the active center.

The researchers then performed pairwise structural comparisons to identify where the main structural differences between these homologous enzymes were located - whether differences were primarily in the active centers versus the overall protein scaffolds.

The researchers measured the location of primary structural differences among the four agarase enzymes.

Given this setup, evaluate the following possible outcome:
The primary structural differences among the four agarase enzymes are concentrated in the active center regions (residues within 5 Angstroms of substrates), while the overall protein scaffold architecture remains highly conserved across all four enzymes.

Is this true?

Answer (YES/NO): YES